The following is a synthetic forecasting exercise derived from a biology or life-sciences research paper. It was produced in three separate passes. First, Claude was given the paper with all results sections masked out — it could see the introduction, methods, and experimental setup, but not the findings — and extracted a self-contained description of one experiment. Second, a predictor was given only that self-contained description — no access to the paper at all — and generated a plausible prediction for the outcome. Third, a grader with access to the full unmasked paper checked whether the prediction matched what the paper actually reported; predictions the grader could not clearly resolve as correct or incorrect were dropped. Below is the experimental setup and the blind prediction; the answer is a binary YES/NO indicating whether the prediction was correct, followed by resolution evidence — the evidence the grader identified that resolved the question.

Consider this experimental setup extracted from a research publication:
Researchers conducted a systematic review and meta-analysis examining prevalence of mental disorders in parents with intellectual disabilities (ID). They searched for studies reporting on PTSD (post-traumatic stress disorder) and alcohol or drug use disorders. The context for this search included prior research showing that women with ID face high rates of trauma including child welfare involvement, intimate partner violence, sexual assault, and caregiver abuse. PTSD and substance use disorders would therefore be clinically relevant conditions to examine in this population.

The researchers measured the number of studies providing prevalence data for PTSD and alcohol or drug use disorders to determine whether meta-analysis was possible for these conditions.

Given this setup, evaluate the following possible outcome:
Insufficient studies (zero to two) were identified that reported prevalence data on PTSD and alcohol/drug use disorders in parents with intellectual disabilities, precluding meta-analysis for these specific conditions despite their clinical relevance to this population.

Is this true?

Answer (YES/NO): YES